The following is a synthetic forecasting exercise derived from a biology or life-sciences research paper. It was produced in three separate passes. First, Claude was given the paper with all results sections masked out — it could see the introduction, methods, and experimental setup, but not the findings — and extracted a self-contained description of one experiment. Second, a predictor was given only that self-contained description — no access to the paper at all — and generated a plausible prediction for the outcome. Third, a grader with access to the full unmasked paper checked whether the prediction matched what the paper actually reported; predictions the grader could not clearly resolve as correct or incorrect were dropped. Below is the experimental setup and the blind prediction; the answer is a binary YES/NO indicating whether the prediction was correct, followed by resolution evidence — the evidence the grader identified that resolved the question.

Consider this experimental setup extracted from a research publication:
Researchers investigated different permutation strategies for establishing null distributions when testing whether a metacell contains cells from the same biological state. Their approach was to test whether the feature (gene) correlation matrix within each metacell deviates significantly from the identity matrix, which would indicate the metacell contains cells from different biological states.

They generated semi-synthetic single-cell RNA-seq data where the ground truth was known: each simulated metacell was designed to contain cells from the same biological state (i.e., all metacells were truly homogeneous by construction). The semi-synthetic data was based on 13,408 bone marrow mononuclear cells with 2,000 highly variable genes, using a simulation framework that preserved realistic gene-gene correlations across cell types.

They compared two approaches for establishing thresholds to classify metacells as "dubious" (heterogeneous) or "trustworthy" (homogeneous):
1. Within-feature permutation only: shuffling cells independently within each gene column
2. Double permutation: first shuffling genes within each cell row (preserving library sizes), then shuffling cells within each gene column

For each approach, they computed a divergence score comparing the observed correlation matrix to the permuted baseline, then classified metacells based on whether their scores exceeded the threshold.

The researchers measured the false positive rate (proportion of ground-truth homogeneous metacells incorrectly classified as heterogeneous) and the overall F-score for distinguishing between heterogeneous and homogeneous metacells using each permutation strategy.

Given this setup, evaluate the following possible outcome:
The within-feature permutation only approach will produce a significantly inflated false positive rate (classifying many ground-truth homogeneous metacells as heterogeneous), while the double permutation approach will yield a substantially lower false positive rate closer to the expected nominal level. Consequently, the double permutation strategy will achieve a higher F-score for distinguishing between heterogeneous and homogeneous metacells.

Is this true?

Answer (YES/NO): YES